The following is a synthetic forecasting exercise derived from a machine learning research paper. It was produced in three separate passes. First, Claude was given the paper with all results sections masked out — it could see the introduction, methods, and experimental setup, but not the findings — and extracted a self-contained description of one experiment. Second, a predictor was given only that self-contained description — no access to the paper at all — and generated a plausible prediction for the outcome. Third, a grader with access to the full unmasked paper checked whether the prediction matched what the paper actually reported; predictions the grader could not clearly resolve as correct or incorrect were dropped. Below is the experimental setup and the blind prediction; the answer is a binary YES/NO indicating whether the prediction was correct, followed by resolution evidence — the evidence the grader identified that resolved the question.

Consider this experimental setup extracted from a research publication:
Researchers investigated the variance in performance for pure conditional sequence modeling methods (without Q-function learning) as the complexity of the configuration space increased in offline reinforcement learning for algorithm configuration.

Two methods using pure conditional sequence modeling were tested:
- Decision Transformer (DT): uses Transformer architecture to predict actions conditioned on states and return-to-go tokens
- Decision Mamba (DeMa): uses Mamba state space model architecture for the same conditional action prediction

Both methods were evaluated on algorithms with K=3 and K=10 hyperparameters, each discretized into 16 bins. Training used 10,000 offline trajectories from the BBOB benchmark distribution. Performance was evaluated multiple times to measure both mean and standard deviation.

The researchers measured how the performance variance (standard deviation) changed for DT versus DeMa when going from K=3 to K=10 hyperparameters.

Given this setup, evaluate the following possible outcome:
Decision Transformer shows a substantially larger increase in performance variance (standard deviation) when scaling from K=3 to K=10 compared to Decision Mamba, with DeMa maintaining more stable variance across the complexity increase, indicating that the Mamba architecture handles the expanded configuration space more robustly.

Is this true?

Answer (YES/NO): YES